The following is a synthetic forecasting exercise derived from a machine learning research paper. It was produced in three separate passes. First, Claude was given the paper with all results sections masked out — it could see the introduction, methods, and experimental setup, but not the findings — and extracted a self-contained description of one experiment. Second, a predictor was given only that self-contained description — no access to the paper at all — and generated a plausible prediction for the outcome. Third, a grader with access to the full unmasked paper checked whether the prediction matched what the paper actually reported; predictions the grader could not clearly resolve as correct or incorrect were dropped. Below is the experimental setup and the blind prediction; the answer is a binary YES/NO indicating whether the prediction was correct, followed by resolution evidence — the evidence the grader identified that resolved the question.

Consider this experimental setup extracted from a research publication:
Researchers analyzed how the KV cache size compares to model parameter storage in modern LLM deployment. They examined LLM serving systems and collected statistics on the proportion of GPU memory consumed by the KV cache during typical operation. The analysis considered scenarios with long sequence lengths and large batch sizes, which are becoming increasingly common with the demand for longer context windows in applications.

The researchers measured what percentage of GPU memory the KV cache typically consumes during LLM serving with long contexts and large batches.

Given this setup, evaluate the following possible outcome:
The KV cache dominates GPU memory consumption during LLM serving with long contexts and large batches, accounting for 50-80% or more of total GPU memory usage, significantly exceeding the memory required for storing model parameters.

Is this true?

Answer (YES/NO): NO